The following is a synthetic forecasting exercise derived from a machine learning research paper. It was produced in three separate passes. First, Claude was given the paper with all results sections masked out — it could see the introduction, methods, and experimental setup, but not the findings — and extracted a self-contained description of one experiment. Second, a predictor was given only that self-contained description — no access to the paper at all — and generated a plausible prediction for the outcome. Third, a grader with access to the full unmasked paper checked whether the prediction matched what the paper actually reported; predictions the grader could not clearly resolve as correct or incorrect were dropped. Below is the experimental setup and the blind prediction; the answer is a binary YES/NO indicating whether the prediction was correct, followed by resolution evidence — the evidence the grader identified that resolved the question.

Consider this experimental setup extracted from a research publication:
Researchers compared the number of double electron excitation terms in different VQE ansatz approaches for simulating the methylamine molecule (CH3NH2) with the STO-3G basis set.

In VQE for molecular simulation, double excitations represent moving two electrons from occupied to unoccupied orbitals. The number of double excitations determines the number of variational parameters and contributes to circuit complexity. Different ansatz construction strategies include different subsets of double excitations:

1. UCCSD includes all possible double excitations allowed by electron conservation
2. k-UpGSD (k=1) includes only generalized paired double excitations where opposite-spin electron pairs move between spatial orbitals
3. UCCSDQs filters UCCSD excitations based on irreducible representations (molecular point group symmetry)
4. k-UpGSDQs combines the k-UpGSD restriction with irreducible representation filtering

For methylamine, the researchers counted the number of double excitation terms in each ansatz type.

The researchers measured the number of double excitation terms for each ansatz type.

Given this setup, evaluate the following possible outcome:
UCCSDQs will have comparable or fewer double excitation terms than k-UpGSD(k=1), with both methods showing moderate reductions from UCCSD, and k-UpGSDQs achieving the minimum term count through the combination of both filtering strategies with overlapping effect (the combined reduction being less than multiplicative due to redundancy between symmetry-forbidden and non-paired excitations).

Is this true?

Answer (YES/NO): NO